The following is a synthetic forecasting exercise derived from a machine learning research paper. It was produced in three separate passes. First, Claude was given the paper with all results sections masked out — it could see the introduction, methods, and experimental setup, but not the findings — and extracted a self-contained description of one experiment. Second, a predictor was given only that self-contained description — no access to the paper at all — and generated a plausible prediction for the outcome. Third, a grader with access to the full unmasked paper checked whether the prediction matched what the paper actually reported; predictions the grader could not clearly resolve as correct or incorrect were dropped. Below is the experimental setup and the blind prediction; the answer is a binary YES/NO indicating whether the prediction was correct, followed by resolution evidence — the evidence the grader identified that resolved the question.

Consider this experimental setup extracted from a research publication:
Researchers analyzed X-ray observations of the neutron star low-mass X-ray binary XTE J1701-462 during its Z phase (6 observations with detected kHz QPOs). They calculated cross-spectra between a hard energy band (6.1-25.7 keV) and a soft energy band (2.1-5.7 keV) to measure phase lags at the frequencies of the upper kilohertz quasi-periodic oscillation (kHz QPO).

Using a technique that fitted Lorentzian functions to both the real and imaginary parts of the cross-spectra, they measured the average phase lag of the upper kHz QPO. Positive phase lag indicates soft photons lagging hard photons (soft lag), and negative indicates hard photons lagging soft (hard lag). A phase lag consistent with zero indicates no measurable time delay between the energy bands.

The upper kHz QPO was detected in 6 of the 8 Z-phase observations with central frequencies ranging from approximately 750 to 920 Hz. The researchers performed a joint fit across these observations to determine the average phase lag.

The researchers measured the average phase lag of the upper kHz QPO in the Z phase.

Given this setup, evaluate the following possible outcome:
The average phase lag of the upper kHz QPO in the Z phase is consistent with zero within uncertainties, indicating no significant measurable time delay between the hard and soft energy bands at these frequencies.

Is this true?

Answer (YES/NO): YES